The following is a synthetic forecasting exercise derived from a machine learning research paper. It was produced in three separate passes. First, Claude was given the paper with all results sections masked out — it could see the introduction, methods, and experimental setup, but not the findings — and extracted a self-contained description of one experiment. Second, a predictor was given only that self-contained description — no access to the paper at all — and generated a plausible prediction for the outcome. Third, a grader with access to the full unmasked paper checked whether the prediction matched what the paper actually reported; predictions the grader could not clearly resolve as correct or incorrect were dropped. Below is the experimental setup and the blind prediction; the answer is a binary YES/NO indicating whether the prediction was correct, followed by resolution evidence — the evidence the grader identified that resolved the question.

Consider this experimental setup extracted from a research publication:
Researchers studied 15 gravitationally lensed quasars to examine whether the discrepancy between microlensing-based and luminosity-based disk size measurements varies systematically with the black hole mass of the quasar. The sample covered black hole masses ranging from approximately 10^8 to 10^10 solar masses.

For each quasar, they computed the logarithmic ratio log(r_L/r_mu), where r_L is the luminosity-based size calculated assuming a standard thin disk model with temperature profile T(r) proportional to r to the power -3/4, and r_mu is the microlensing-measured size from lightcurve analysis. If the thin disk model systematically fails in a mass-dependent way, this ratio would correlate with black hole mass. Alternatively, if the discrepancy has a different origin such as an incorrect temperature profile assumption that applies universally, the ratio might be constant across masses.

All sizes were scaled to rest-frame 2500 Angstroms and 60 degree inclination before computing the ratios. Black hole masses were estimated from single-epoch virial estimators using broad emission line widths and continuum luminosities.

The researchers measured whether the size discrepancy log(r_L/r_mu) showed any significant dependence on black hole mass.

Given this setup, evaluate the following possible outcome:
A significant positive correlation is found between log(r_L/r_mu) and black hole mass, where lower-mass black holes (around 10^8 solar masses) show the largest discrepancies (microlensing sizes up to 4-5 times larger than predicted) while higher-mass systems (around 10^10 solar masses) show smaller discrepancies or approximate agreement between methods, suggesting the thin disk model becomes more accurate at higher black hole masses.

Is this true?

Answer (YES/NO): NO